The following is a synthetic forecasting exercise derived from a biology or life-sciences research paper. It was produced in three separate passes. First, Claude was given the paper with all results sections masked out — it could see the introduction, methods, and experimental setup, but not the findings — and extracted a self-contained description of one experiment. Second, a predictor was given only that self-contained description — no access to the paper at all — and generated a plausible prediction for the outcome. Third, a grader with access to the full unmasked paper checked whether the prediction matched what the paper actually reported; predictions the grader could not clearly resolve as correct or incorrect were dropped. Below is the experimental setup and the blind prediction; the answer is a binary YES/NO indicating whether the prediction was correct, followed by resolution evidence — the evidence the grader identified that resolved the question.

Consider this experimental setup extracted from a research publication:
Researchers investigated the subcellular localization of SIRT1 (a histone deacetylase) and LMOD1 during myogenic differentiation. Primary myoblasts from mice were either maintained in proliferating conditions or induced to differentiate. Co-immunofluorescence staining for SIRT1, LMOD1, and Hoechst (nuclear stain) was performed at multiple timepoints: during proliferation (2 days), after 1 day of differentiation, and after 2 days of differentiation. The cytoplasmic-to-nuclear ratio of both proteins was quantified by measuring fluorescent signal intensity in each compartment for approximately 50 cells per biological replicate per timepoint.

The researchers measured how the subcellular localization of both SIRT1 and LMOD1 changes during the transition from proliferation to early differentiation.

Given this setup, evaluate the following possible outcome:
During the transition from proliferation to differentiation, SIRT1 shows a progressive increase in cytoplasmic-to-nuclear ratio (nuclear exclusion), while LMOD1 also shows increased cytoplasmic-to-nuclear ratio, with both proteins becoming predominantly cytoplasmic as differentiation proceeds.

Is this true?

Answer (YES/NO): NO